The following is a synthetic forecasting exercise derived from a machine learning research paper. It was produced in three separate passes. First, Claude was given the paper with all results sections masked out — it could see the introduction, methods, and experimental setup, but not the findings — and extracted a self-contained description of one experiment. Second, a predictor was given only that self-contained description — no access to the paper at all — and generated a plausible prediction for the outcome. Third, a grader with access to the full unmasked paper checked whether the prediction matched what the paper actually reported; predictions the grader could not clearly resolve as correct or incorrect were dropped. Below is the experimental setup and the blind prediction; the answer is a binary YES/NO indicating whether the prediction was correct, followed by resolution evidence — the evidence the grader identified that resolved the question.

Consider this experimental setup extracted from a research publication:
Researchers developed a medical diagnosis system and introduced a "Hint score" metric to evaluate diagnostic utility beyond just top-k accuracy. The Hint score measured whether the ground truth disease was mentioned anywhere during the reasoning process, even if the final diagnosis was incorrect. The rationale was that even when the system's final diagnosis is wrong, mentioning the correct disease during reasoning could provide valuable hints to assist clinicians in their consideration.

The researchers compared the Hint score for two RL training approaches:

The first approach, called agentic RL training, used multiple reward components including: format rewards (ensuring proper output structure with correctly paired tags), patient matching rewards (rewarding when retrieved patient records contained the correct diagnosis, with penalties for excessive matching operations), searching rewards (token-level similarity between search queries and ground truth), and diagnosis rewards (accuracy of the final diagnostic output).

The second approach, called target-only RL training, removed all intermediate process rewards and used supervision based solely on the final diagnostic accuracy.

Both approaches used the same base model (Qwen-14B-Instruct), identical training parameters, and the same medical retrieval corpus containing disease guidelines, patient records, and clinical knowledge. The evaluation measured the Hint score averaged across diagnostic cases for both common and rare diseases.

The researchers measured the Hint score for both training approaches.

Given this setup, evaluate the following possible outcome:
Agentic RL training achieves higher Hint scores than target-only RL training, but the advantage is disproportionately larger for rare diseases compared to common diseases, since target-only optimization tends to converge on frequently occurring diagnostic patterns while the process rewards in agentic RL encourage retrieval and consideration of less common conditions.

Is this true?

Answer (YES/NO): NO